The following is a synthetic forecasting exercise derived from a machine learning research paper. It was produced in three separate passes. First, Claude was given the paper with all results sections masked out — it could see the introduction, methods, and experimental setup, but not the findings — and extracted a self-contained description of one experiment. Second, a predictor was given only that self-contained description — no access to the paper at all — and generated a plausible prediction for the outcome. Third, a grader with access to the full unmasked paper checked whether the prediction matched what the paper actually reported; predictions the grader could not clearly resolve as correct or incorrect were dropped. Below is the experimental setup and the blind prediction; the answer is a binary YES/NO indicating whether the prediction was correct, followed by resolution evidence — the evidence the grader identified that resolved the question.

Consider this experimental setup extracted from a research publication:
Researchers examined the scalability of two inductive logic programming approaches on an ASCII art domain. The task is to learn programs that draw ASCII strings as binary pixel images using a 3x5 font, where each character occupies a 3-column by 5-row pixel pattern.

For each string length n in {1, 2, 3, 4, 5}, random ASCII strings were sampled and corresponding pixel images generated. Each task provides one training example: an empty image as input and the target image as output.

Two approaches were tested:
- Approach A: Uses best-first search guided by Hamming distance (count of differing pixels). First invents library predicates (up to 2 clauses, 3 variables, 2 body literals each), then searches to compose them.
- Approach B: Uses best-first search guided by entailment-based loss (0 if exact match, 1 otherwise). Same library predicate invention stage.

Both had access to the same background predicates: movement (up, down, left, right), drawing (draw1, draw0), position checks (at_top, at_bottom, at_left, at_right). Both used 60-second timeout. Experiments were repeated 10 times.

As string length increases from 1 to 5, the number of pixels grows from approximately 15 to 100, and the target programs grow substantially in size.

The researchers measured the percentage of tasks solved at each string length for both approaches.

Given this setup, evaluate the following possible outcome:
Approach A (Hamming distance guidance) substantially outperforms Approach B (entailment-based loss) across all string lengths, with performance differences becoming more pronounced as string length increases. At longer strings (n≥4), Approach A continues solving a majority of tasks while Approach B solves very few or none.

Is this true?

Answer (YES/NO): NO